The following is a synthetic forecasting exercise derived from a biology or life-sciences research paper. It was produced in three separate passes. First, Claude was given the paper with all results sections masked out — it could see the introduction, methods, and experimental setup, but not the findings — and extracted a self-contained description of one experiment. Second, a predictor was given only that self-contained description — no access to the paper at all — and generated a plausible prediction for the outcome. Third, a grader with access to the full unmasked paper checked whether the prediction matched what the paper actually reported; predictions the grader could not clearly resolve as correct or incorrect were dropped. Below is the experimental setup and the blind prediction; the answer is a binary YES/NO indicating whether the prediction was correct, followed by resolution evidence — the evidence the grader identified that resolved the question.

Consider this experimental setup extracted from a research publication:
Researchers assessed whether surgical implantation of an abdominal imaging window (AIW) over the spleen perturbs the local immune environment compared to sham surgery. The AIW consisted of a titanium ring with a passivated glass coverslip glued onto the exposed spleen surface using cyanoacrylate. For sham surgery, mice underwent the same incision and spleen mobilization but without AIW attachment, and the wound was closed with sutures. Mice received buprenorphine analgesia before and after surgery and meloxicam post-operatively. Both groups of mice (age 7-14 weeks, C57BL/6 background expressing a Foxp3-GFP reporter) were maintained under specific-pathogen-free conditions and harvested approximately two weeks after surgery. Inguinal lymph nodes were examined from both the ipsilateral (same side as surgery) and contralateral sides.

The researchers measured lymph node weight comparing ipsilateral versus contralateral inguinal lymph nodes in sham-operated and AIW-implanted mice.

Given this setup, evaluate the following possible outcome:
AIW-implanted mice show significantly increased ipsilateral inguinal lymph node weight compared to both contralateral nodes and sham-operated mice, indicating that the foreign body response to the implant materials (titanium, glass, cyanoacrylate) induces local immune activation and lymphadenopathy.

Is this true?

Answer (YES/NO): NO